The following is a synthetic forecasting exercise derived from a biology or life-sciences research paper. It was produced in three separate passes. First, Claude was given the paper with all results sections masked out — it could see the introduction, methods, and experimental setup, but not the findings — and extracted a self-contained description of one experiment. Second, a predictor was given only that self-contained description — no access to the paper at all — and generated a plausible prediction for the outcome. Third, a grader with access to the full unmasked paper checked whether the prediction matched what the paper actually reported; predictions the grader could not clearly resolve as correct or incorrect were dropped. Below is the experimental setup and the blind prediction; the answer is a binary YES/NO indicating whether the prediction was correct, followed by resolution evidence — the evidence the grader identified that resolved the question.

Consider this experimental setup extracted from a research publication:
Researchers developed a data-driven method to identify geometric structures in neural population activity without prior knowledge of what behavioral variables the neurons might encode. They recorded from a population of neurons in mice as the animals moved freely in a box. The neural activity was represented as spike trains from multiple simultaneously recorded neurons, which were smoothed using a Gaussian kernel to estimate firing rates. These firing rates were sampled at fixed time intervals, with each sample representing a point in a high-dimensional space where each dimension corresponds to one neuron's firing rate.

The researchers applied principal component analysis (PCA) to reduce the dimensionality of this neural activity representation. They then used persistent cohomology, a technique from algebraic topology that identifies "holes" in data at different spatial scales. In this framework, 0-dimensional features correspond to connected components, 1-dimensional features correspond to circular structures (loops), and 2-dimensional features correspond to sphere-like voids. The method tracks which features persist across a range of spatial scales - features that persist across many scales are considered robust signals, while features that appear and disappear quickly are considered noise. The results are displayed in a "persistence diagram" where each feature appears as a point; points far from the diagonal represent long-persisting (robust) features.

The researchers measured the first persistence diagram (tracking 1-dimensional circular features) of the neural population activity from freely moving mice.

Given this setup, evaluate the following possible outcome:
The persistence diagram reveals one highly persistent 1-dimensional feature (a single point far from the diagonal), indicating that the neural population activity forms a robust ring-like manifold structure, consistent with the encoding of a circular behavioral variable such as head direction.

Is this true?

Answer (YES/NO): YES